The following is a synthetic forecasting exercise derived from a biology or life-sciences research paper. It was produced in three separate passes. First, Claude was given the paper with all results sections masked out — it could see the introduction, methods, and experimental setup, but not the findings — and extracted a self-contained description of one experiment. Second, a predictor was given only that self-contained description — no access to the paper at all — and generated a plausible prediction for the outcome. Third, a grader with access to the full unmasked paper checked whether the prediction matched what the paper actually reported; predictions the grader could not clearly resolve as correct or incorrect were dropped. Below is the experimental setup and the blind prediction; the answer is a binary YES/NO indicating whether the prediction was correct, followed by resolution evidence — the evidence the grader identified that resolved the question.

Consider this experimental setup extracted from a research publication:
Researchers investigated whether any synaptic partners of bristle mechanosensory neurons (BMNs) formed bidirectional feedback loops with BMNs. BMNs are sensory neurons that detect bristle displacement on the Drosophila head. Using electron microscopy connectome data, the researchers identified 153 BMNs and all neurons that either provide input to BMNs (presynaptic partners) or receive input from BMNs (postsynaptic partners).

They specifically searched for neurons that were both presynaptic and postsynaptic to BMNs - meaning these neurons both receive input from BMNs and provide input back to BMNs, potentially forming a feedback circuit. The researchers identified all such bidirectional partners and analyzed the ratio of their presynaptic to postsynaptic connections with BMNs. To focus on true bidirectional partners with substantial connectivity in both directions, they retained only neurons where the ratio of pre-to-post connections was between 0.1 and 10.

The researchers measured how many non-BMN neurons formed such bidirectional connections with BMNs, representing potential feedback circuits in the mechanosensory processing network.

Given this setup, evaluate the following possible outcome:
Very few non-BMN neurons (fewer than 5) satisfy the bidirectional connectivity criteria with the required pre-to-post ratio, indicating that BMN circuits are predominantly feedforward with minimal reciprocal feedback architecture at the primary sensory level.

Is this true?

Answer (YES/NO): NO